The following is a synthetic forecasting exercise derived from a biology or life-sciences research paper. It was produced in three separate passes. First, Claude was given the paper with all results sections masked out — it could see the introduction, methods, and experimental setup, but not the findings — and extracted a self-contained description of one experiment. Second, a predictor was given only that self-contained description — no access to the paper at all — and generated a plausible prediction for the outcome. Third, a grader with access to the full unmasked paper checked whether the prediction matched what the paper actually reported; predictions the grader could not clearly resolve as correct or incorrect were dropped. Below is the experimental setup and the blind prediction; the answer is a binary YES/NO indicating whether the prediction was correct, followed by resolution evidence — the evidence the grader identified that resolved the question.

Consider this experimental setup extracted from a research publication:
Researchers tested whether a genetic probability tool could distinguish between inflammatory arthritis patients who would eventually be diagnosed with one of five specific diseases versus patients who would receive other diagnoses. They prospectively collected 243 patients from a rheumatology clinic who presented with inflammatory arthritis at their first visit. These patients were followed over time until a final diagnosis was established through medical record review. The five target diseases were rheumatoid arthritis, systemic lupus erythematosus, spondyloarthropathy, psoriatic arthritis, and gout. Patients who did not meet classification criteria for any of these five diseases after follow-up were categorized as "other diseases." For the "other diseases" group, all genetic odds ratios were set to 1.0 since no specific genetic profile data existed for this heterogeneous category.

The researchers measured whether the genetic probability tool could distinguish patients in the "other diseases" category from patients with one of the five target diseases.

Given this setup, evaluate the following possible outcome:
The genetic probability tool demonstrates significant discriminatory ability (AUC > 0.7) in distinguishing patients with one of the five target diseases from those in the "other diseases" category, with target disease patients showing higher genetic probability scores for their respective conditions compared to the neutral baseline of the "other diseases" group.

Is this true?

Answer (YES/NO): YES